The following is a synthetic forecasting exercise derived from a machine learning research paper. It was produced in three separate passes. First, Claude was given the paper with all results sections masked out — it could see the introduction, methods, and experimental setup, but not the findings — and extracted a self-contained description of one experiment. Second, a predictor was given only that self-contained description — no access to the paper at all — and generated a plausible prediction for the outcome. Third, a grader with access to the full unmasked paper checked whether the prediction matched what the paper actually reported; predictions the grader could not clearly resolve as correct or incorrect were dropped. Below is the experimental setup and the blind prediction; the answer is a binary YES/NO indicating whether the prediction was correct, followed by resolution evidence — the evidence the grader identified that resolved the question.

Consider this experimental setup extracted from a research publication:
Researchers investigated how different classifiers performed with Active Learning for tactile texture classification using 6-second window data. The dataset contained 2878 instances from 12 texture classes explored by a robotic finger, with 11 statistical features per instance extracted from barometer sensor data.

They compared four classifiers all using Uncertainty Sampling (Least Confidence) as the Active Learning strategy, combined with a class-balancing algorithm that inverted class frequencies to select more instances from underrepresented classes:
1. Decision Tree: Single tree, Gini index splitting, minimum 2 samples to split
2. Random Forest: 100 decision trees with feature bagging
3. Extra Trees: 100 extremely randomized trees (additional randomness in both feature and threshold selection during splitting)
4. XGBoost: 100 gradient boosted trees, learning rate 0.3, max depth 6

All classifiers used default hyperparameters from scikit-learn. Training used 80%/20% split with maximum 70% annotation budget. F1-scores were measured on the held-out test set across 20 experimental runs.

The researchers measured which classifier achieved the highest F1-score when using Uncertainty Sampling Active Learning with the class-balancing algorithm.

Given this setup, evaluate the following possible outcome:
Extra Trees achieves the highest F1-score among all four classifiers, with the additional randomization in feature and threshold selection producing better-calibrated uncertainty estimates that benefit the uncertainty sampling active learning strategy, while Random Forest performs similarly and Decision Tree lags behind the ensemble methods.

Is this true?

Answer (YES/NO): YES